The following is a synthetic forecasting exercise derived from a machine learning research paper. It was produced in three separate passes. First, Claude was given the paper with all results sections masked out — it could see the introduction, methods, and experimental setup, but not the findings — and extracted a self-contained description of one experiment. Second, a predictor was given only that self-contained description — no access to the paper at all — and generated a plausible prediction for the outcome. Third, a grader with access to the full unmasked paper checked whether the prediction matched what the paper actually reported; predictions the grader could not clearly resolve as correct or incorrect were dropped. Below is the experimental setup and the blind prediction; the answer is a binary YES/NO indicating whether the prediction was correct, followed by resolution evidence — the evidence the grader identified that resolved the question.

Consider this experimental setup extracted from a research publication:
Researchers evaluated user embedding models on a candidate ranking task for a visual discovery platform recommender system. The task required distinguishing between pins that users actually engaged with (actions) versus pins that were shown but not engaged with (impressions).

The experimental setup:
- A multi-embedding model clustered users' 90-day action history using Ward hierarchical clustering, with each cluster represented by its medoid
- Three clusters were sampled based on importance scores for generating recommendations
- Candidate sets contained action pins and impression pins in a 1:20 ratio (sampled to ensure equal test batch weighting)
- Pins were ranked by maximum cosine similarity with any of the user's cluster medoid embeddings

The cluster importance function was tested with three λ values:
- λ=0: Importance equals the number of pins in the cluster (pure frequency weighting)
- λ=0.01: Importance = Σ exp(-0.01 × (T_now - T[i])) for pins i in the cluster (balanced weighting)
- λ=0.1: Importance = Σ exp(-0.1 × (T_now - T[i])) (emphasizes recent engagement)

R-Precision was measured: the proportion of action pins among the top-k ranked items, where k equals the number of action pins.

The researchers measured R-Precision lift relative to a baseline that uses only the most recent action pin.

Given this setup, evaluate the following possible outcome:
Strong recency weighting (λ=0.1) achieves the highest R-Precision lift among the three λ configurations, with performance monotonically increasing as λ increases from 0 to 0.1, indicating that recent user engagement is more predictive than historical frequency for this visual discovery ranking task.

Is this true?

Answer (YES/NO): NO